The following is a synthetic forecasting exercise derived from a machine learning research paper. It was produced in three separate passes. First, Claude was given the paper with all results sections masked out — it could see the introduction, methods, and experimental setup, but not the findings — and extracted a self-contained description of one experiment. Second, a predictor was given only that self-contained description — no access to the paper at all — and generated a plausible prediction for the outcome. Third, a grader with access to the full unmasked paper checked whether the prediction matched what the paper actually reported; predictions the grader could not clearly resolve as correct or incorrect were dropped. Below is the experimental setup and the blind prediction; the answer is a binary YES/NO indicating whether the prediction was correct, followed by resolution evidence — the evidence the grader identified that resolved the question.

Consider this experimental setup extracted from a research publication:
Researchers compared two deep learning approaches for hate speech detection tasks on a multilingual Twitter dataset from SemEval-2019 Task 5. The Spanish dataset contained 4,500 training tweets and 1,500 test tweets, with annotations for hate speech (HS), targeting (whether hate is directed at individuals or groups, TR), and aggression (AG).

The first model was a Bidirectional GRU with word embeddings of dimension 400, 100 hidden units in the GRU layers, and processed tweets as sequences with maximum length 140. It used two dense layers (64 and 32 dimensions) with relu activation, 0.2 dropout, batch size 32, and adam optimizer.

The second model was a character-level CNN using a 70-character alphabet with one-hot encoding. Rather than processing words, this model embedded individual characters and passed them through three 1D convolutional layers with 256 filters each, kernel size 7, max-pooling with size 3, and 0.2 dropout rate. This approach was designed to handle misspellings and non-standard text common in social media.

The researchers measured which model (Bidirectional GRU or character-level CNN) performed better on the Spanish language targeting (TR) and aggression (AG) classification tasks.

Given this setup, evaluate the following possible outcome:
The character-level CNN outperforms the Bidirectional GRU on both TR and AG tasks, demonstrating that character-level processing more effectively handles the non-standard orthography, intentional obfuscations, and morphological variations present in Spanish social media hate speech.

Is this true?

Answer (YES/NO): NO